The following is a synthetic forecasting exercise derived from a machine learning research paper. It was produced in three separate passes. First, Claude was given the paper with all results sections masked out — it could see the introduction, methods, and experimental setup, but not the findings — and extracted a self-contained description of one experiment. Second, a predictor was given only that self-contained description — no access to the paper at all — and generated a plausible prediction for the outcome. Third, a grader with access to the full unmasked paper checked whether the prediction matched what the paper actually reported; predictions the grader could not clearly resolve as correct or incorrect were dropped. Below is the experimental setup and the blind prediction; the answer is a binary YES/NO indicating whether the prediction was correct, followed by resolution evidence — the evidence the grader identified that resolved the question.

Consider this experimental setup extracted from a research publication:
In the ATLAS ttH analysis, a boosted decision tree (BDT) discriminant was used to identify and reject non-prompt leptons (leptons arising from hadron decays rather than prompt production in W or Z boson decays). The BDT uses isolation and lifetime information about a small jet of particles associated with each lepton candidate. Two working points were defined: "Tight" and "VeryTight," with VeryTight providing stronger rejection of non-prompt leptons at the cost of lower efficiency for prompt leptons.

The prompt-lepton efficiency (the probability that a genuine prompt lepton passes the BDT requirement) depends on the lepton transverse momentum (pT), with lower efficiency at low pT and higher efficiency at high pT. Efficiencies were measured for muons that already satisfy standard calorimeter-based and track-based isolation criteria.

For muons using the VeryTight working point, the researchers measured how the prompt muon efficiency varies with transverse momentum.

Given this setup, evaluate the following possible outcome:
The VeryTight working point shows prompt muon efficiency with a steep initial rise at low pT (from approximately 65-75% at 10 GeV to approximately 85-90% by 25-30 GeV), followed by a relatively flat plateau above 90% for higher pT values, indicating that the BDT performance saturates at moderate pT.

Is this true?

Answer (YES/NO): NO